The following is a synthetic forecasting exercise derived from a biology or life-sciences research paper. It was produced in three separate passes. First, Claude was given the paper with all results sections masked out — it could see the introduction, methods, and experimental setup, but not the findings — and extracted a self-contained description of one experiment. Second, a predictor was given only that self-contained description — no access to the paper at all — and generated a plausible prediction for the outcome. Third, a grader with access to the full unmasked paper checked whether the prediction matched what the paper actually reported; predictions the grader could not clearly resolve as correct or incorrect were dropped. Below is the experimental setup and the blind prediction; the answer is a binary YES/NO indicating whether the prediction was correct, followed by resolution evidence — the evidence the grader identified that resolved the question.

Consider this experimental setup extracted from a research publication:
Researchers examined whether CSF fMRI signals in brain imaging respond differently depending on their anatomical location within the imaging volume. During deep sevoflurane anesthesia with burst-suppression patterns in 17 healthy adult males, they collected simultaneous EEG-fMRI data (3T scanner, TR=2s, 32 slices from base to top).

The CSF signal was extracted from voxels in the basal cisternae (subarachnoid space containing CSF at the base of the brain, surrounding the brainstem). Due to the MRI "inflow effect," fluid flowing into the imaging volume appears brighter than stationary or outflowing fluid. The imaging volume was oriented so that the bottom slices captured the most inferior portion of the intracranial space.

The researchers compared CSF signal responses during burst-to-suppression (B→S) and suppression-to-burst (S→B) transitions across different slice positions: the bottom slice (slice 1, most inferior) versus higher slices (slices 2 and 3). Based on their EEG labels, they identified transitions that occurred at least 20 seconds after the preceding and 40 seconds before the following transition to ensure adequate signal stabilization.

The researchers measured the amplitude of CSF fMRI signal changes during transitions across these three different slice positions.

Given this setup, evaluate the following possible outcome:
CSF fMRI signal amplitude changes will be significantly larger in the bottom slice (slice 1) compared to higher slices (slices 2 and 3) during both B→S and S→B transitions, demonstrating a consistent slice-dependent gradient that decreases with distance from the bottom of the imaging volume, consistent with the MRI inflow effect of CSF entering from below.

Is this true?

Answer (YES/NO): YES